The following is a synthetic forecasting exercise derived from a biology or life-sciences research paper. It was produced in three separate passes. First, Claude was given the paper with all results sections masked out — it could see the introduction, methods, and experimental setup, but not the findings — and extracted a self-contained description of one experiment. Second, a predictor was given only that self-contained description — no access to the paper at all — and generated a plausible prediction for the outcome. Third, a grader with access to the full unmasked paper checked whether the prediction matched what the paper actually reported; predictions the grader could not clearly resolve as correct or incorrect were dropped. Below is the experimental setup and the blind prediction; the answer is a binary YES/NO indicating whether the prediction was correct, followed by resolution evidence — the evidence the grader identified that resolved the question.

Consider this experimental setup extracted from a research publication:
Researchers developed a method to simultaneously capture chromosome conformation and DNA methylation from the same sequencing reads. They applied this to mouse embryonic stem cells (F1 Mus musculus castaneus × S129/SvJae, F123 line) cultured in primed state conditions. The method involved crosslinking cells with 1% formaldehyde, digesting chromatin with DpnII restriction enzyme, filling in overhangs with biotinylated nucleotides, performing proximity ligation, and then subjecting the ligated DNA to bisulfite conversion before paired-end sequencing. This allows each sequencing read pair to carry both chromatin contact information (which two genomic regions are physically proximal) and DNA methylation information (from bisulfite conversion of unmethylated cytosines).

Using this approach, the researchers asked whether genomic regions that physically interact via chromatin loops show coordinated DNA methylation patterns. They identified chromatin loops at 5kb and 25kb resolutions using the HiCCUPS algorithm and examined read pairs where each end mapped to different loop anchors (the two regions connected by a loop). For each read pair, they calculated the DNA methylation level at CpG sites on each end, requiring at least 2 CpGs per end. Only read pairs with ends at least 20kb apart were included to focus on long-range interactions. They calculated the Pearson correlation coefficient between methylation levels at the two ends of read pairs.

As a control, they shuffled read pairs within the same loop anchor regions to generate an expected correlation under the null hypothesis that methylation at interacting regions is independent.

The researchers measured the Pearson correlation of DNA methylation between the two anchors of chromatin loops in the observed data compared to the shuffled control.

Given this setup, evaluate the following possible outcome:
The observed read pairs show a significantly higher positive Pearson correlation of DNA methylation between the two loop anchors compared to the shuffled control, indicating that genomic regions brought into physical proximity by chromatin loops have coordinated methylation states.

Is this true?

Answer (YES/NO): YES